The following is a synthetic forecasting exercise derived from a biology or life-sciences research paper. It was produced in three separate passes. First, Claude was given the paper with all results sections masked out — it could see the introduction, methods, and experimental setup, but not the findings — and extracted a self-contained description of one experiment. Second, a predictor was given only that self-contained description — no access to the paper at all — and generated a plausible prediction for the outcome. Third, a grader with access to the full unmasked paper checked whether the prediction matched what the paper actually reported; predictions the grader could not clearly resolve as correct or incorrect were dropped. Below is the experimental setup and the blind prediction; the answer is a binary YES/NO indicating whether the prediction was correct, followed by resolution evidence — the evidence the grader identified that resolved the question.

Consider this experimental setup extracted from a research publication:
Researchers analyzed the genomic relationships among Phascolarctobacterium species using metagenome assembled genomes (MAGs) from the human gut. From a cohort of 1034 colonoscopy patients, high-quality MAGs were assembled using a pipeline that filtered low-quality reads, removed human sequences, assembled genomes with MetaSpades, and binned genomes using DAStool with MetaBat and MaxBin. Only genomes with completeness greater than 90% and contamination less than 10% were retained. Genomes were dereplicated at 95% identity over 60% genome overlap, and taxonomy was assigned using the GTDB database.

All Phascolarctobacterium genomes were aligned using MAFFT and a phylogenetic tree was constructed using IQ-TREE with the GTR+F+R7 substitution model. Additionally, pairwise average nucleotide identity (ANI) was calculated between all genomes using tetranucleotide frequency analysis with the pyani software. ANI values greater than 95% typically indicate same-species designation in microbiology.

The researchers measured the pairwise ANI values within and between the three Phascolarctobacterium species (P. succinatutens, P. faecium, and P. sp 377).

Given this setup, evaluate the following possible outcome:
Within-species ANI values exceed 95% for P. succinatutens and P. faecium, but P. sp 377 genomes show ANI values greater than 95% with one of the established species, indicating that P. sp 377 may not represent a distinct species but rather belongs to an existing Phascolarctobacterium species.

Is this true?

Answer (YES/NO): NO